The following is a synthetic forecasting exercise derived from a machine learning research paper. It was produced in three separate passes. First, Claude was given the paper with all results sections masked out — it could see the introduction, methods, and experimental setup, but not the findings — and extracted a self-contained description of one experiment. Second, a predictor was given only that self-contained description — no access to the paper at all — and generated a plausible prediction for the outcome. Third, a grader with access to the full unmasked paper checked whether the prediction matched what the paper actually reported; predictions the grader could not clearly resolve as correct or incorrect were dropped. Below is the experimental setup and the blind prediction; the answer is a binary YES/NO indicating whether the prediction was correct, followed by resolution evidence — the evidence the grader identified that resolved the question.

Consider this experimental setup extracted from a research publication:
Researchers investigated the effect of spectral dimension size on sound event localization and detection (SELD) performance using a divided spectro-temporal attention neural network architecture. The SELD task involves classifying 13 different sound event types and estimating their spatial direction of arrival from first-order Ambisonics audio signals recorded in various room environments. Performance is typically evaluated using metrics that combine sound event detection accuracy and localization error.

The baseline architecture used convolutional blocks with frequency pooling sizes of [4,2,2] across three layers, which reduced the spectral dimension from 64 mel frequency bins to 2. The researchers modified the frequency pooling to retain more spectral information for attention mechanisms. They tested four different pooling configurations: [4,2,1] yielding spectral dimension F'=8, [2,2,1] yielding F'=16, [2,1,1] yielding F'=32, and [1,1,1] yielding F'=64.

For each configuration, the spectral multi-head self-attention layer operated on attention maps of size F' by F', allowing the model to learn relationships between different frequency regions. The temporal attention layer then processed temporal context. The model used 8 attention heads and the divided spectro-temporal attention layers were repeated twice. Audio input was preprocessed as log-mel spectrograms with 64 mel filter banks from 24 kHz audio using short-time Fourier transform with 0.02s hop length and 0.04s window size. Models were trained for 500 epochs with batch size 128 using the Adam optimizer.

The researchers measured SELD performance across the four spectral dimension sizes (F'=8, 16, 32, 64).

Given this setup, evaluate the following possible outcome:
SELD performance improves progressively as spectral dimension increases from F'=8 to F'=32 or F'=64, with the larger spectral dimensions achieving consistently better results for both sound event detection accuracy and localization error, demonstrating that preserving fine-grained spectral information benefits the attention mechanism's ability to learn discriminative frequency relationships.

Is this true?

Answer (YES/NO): NO